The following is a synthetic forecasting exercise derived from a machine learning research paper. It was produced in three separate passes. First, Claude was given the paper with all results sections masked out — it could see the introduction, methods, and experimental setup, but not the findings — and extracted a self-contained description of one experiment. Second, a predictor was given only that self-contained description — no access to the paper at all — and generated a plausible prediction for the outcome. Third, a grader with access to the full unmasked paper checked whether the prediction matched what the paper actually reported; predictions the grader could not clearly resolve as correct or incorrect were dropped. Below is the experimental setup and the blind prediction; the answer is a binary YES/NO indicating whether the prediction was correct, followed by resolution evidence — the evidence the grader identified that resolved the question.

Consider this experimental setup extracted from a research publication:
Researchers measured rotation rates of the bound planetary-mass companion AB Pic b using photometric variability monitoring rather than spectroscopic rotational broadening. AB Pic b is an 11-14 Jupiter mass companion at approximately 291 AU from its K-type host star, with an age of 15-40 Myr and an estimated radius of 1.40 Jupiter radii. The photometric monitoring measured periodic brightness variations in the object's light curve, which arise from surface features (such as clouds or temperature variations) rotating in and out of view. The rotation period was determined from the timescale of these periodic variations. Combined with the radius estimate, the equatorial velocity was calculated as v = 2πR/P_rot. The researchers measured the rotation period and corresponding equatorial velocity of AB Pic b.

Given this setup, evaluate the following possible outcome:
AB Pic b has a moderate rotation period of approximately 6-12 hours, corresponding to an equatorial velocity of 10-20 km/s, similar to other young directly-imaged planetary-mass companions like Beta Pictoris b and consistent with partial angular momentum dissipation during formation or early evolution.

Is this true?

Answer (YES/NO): NO